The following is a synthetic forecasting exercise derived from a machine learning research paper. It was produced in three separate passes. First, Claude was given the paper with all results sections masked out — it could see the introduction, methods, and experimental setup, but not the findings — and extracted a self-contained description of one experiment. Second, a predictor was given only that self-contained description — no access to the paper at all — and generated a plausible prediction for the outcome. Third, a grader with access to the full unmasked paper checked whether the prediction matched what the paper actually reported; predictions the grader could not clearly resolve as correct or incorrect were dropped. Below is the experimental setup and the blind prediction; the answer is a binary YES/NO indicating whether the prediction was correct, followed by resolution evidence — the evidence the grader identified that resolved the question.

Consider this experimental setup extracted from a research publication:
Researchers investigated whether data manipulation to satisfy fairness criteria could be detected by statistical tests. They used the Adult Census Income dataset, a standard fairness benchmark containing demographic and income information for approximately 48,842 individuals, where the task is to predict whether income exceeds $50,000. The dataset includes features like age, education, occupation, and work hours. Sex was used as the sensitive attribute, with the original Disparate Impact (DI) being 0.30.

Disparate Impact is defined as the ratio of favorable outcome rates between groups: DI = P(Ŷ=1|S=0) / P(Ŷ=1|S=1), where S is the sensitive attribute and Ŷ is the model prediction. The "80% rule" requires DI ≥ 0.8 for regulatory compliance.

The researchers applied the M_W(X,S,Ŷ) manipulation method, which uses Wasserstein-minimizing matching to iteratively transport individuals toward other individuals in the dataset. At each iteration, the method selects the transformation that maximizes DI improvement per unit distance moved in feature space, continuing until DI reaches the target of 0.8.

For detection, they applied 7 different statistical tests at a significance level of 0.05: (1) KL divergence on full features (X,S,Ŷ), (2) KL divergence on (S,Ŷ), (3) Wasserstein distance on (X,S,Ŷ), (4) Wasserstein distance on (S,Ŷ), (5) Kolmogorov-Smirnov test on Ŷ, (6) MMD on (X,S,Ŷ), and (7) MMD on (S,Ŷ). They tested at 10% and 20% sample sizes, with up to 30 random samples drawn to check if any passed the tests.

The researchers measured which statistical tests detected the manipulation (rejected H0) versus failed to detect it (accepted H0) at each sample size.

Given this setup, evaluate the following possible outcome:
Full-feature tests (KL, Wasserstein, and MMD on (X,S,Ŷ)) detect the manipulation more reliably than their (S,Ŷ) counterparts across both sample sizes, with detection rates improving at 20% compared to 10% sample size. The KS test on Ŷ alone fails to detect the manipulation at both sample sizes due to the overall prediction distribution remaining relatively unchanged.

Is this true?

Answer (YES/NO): NO